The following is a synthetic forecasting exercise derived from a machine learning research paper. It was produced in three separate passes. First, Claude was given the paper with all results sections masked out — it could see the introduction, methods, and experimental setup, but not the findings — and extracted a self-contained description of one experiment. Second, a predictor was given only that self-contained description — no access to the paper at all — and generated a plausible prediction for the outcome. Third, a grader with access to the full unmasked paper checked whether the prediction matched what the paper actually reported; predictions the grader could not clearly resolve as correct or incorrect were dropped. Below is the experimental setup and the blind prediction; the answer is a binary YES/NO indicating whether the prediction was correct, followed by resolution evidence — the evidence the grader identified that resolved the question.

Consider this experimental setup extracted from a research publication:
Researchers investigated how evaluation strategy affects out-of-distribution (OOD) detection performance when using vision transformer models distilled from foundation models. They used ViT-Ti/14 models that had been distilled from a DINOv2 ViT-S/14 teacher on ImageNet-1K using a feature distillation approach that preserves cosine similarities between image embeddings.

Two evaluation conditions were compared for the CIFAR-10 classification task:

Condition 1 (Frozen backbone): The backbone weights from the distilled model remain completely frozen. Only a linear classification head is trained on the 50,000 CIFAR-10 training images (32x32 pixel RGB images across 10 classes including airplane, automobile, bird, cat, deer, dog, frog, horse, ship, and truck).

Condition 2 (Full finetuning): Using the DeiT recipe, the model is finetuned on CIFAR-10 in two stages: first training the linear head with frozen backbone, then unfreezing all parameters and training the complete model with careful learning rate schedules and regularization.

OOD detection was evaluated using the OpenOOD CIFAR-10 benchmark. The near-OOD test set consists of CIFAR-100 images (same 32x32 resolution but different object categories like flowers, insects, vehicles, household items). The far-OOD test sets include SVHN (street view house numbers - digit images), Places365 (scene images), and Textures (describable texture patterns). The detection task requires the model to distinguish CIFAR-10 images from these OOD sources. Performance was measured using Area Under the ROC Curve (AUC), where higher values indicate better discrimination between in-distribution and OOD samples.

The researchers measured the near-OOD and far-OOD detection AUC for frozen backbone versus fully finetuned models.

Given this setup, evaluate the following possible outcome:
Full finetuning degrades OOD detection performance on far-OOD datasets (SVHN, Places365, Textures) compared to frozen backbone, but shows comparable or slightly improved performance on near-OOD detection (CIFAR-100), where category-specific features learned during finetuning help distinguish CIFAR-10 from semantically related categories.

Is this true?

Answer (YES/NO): NO